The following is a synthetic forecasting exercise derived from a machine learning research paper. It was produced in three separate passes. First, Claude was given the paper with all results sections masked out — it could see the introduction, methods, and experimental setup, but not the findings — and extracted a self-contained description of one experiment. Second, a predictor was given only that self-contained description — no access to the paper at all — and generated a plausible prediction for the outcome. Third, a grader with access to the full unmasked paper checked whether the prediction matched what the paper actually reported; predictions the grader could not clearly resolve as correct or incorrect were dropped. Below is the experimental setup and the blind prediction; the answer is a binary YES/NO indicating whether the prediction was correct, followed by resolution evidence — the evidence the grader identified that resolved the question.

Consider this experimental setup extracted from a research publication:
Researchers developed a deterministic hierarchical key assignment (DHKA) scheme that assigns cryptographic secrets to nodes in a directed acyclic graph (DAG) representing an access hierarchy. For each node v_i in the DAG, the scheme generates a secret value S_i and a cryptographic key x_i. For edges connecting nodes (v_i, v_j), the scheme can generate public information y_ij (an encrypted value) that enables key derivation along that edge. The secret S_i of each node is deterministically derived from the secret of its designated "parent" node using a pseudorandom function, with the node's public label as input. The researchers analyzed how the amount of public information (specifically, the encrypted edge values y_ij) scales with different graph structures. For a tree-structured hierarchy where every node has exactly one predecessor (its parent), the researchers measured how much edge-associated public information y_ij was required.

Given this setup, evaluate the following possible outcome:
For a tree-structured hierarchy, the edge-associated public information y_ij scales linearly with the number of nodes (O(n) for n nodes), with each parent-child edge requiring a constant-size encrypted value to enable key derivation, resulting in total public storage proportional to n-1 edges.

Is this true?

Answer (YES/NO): NO